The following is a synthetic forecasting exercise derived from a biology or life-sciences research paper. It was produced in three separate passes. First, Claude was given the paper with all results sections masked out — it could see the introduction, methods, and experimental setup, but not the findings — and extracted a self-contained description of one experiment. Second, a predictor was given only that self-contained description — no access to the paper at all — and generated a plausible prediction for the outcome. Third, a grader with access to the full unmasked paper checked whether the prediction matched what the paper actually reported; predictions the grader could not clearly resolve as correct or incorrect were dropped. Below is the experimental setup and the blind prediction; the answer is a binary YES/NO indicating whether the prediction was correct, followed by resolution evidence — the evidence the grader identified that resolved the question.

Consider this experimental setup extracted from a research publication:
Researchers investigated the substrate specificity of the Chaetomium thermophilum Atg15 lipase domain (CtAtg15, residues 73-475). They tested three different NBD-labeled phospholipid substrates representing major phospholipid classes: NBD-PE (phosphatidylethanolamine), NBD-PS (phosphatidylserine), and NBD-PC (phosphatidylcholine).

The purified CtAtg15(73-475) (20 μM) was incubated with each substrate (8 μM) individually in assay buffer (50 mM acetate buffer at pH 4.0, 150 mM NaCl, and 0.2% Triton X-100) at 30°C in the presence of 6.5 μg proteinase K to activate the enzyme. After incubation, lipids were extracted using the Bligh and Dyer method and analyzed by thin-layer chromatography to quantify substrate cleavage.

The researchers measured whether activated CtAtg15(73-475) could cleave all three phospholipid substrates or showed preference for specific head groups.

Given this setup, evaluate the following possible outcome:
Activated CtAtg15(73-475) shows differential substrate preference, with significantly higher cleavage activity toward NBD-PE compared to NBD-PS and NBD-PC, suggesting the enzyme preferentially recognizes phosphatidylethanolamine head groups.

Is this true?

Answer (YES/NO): NO